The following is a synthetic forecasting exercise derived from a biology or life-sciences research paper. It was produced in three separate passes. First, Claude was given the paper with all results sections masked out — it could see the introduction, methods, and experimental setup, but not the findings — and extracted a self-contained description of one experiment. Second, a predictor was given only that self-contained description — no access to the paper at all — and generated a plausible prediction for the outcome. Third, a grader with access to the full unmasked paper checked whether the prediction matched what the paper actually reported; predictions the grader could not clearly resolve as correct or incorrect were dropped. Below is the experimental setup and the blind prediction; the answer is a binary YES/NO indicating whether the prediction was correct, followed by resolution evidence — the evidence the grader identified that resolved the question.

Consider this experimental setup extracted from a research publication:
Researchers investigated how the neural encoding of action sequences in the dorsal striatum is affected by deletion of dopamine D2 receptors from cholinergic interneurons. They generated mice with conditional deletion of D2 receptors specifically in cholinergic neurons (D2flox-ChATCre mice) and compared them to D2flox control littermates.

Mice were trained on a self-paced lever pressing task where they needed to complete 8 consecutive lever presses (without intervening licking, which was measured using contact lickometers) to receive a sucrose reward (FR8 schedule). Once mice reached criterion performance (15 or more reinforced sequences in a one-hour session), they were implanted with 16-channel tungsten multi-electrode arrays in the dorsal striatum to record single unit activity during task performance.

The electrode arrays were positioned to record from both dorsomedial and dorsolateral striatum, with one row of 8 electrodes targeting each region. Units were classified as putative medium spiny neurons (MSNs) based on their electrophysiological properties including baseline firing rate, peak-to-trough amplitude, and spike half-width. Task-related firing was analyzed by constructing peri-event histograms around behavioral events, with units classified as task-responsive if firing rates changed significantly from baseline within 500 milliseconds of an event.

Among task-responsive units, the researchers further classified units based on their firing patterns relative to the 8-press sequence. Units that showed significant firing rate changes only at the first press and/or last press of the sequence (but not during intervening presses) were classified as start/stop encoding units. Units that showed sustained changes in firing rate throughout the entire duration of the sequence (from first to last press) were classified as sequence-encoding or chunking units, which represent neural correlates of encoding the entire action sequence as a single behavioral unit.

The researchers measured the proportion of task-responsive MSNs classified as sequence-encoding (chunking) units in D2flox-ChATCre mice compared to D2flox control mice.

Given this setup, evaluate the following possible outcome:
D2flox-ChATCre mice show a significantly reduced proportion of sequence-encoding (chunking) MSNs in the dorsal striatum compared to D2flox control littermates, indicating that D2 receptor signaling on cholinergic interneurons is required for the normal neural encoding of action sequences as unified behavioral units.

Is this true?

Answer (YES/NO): YES